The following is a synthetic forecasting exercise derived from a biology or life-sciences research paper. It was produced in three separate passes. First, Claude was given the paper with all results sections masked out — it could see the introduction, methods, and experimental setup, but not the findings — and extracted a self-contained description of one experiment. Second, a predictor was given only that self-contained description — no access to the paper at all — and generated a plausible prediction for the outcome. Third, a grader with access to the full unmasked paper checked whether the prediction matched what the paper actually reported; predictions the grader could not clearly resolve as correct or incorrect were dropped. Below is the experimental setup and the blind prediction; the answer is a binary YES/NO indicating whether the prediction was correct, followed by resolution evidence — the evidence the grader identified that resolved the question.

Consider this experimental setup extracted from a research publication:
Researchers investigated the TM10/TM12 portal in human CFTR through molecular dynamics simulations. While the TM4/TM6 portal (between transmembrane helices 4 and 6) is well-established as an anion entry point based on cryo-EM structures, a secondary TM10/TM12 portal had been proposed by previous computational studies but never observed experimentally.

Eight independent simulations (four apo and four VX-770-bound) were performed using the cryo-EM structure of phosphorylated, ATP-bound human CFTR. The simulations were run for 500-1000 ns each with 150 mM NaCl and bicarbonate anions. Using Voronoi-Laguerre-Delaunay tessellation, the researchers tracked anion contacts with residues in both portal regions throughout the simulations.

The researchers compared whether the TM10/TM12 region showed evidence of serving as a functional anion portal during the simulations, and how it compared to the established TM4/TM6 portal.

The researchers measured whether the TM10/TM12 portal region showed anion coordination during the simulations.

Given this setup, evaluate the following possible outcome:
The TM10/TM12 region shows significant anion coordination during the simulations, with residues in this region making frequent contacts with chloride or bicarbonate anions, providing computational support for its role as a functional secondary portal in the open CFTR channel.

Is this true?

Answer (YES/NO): YES